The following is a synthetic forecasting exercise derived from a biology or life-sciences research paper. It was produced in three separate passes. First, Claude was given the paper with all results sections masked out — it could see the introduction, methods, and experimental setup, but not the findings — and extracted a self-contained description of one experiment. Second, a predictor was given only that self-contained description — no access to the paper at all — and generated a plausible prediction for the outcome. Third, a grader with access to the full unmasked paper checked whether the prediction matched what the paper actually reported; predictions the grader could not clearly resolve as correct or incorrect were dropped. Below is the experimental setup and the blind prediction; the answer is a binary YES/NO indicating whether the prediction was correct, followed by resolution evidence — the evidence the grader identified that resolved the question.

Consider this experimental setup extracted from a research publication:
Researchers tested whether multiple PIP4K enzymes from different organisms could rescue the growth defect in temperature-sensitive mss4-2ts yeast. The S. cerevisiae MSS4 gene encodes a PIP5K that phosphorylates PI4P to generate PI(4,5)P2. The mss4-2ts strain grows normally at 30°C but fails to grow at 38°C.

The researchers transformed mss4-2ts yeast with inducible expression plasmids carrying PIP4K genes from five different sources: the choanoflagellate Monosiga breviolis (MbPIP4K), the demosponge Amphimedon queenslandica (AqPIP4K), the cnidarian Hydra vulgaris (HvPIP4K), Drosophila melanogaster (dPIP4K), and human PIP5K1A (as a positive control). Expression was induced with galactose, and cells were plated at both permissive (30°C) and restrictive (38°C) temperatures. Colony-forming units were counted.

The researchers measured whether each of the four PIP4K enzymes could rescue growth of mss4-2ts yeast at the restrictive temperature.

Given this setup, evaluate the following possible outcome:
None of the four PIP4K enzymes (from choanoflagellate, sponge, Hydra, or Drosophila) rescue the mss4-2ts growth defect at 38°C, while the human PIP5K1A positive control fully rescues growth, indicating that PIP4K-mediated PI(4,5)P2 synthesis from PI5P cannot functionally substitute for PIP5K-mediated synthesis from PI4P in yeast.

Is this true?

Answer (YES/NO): YES